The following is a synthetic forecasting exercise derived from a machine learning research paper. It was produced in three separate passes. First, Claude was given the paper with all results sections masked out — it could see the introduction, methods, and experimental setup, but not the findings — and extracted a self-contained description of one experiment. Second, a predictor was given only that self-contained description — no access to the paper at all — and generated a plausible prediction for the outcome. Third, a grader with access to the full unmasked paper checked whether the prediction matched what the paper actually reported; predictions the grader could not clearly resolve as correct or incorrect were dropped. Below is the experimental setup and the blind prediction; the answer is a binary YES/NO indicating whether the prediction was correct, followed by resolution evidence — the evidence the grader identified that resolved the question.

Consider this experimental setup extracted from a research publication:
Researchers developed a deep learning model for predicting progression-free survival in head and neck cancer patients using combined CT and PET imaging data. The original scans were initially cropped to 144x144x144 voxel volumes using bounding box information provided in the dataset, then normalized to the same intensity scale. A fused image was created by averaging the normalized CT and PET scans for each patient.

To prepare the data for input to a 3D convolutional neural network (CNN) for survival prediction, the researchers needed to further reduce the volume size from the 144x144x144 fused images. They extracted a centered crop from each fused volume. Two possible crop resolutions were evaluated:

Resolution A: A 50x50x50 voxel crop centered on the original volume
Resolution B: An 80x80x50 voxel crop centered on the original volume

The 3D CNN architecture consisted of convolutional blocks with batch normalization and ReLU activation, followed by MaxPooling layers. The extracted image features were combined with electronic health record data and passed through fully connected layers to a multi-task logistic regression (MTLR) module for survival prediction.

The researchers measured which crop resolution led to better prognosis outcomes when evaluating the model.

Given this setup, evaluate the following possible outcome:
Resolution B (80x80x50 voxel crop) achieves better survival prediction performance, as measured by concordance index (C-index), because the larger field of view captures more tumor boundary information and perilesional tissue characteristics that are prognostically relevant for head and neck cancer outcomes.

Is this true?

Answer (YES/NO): YES